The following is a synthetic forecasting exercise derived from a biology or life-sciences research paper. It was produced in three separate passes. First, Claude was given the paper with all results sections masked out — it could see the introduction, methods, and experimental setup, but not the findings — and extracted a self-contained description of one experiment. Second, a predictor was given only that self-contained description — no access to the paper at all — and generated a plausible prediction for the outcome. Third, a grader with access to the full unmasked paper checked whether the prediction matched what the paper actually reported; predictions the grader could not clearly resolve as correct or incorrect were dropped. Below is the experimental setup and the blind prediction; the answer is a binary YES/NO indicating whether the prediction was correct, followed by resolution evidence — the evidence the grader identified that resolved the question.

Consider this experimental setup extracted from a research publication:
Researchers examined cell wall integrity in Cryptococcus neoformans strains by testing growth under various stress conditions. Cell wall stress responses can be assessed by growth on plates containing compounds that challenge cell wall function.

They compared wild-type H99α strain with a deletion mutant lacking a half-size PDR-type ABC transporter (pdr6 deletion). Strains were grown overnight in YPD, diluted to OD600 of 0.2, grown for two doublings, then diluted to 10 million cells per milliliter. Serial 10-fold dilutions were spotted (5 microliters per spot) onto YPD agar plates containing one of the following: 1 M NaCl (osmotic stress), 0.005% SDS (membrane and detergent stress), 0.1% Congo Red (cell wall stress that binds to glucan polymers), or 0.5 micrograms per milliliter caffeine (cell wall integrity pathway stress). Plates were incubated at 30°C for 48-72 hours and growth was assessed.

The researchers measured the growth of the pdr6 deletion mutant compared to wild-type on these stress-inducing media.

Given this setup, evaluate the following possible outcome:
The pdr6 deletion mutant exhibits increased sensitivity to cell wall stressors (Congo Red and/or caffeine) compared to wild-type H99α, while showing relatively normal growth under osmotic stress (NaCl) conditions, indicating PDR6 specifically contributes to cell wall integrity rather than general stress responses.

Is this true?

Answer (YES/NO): NO